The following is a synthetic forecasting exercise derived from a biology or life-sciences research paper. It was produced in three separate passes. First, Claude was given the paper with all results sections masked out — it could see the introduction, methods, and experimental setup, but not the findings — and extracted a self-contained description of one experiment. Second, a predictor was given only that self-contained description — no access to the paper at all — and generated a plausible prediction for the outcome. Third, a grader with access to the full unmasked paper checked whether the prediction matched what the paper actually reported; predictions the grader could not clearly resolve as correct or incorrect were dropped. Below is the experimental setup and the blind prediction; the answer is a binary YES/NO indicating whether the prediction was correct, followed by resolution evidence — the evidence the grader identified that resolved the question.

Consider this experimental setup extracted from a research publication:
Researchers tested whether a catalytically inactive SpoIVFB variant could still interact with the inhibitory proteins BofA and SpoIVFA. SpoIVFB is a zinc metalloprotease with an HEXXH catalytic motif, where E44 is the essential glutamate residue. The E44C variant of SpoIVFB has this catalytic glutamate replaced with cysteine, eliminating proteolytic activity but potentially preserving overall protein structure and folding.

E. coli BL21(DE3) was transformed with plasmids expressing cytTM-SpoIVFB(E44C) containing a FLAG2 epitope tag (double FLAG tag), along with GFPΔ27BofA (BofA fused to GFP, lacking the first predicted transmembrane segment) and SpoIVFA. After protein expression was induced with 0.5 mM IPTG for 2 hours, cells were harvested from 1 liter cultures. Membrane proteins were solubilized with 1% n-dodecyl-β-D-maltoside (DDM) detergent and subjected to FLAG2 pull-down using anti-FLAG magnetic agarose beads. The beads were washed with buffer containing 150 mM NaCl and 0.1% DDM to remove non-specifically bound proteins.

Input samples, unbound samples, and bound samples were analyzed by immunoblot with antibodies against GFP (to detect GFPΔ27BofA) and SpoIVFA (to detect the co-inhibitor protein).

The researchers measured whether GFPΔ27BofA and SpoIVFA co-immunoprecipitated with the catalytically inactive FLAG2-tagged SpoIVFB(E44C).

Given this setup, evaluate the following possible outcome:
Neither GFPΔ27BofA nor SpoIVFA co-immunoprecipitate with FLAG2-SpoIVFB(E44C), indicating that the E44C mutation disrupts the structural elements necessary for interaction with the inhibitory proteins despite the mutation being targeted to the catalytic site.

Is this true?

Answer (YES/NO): NO